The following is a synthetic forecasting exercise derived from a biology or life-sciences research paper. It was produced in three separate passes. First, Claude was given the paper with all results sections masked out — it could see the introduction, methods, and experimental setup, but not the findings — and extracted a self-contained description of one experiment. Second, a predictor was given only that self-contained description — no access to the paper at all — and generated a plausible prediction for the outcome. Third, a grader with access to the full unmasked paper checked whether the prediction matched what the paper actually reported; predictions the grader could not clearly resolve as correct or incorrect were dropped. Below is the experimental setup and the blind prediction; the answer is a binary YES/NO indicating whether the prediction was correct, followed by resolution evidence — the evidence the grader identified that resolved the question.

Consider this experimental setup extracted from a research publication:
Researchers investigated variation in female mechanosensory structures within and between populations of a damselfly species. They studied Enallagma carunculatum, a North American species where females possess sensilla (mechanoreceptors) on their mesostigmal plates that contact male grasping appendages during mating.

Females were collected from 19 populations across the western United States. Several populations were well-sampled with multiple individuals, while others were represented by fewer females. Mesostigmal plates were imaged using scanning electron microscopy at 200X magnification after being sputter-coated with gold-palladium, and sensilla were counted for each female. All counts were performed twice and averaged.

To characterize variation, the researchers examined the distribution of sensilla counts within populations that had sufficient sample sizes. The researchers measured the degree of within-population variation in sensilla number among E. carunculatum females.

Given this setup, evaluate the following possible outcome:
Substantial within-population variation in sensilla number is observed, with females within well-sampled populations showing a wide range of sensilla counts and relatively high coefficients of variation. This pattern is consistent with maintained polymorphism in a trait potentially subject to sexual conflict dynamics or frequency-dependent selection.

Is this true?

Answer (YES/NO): YES